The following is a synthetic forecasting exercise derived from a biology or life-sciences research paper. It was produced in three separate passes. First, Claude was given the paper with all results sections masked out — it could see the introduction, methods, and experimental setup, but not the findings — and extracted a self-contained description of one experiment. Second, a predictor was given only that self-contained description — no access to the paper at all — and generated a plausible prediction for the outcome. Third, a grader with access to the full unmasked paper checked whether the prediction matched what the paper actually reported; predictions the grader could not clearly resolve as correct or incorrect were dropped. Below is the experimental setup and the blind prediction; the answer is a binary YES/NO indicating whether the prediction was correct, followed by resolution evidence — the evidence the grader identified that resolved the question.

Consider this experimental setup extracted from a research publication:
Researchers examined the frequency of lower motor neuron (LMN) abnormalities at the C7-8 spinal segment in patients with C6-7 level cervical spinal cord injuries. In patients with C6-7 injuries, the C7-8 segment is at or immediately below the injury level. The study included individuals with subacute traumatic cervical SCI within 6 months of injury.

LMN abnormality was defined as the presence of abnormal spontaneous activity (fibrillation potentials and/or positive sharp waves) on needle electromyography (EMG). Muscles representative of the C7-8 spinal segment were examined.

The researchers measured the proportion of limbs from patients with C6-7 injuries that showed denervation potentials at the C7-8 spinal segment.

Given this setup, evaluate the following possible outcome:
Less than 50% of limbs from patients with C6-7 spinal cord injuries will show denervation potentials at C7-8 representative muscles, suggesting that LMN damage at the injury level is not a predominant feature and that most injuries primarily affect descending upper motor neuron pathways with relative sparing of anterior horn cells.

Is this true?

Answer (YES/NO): NO